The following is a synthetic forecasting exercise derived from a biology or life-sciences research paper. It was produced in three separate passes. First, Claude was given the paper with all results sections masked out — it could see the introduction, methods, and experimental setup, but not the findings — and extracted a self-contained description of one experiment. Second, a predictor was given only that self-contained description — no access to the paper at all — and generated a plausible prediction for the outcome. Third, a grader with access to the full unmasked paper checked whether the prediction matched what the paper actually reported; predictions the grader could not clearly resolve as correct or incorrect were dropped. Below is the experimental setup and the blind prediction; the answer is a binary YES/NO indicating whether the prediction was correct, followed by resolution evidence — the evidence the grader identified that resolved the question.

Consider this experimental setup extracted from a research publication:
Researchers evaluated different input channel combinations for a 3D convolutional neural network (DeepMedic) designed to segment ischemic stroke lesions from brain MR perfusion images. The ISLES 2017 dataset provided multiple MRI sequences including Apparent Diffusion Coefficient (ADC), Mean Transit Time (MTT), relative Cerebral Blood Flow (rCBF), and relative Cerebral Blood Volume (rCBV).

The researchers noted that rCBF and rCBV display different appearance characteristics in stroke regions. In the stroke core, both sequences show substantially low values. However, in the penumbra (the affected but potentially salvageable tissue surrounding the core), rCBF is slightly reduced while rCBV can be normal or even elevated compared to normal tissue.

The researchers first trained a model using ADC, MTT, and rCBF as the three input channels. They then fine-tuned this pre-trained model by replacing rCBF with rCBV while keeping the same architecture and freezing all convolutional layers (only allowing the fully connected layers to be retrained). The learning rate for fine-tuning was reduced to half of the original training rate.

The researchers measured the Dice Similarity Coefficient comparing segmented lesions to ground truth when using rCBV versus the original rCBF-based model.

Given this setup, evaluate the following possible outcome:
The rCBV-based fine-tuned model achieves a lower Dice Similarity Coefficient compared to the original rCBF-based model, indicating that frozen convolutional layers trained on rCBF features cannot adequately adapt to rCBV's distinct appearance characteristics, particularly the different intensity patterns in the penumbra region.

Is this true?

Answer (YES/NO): YES